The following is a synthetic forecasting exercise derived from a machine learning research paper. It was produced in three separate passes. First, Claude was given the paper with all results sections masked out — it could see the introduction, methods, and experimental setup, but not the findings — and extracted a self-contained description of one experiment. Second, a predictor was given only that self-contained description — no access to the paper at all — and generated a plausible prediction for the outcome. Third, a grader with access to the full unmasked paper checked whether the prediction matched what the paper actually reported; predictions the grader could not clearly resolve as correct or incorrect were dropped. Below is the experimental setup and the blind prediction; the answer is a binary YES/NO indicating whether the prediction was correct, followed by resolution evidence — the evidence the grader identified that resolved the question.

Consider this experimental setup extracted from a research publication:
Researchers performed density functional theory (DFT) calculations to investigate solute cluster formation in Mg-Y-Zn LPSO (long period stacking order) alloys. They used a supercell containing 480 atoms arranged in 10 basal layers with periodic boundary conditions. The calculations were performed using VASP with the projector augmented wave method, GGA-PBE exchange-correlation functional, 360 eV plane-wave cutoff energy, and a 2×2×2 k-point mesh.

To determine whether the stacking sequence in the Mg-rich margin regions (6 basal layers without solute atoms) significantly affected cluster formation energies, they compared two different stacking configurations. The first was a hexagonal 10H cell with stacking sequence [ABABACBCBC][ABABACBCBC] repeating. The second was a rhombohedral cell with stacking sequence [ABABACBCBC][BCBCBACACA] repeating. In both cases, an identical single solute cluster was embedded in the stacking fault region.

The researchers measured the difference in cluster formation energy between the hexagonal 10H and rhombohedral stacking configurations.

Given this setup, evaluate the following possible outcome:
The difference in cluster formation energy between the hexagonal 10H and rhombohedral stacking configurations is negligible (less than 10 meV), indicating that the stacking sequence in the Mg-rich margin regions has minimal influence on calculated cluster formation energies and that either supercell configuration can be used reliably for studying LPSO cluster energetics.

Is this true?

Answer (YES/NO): NO